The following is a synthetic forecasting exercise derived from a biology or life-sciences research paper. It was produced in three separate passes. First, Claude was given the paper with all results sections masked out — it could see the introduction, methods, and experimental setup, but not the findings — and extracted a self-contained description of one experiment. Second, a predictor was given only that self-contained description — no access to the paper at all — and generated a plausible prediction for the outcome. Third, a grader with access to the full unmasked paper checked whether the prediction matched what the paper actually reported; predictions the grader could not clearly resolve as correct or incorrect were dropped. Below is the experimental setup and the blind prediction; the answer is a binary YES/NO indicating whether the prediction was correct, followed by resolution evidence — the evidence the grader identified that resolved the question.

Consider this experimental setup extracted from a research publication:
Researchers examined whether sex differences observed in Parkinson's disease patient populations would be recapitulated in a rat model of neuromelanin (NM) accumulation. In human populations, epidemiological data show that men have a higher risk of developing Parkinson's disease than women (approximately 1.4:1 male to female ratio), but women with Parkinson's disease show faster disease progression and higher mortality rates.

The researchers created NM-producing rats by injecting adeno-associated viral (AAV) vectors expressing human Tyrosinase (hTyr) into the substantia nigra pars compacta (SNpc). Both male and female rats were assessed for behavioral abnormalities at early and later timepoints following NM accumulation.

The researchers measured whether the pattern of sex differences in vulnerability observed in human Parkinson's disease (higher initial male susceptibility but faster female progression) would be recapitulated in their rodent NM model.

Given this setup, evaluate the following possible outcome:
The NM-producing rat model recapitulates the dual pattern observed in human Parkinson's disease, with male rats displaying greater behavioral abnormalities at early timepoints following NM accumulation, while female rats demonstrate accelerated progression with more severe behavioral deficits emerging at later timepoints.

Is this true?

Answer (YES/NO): NO